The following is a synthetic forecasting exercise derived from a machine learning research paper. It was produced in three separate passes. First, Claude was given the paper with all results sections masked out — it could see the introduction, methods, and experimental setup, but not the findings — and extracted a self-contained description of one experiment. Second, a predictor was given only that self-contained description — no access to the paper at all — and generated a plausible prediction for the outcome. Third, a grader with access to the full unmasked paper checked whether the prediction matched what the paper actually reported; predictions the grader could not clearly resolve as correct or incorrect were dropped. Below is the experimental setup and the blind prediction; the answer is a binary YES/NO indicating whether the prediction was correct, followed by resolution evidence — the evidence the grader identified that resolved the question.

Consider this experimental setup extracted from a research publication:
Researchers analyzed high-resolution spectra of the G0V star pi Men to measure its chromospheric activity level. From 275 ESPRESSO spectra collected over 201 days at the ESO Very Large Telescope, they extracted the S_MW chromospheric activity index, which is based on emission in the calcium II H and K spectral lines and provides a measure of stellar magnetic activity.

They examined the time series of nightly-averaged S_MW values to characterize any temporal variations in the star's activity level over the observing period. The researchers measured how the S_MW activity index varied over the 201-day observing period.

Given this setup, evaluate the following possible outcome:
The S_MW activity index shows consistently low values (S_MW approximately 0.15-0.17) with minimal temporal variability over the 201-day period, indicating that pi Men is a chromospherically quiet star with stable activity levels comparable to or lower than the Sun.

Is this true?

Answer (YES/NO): NO